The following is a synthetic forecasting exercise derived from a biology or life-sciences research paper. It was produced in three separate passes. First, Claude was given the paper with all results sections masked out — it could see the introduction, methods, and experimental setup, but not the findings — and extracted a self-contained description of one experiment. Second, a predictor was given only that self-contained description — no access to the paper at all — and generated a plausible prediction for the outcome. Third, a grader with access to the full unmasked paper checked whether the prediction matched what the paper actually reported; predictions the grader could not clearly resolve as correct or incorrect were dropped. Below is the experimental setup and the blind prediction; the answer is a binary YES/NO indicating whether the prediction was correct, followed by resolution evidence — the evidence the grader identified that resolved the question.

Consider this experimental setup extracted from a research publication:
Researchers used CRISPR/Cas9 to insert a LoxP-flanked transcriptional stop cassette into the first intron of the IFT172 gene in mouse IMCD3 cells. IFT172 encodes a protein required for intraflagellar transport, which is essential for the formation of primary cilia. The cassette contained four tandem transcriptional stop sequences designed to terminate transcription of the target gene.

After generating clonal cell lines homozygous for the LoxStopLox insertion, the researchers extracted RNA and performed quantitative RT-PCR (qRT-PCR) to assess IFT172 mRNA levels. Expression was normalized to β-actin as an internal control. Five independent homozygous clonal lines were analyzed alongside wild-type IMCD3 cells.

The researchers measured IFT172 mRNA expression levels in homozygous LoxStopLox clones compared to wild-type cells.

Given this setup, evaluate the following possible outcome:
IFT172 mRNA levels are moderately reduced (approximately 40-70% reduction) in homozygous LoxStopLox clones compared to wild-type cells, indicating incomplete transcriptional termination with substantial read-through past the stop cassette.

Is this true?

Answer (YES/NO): NO